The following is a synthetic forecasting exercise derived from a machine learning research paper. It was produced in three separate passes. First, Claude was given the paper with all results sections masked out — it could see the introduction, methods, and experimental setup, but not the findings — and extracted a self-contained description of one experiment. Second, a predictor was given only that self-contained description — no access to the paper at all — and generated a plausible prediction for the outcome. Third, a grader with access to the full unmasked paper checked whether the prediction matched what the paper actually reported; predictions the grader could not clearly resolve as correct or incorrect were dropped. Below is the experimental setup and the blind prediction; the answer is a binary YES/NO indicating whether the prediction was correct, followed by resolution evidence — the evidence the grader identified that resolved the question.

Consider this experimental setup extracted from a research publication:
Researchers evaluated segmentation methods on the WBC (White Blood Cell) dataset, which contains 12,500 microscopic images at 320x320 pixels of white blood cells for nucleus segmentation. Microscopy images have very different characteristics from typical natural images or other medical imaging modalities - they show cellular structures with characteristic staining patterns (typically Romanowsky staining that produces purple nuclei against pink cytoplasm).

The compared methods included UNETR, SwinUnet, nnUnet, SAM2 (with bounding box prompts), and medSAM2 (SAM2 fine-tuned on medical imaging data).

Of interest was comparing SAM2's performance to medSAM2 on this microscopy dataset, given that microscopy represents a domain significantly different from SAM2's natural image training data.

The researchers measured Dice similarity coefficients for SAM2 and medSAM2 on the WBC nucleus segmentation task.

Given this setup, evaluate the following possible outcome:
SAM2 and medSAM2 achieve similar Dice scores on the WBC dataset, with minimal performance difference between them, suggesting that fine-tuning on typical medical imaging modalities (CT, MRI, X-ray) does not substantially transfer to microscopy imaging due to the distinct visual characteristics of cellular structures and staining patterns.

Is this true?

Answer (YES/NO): NO